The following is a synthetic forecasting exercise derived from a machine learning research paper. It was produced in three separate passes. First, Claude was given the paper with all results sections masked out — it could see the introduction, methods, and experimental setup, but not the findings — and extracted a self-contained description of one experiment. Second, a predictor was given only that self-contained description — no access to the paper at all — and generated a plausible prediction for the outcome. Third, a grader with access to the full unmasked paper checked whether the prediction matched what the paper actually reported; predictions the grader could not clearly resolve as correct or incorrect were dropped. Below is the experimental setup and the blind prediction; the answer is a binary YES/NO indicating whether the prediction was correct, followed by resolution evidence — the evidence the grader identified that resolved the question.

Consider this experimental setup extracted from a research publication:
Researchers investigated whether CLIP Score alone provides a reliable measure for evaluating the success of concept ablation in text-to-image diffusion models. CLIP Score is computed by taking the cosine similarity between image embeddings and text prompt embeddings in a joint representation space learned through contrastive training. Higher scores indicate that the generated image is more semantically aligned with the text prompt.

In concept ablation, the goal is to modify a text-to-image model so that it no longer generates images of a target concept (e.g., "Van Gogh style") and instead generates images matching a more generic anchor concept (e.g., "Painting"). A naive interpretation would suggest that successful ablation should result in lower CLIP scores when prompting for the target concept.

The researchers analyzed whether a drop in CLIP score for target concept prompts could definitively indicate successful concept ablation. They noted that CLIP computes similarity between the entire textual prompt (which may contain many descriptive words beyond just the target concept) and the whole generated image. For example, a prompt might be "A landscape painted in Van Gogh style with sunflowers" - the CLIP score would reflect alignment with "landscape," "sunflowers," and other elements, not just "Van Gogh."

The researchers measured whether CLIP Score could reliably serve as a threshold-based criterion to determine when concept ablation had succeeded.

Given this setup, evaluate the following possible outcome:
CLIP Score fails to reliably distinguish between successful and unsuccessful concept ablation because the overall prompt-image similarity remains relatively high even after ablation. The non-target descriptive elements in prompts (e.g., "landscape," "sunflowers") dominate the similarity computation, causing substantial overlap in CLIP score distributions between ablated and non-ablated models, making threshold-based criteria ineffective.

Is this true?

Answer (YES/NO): YES